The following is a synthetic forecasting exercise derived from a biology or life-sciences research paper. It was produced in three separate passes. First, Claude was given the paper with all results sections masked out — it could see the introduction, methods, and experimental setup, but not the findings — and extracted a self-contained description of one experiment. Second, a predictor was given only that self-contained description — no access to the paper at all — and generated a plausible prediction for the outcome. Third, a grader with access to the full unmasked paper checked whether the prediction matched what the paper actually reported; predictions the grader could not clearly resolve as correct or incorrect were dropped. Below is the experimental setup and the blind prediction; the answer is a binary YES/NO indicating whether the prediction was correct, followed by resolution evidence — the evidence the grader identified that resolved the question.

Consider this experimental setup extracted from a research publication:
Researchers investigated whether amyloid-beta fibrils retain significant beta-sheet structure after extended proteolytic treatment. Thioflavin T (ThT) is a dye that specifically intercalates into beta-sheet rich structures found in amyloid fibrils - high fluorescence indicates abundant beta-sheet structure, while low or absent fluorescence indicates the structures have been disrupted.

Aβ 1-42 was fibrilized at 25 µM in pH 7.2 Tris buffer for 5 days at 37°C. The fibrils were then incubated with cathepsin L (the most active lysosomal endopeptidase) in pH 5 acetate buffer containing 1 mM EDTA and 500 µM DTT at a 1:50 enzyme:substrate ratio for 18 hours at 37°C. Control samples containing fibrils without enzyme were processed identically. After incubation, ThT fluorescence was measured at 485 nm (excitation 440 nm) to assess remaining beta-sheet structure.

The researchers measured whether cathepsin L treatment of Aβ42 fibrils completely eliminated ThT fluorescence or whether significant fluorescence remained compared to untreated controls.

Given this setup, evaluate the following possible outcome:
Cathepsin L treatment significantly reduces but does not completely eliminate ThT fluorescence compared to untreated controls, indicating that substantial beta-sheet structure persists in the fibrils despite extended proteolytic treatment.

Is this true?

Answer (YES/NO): YES